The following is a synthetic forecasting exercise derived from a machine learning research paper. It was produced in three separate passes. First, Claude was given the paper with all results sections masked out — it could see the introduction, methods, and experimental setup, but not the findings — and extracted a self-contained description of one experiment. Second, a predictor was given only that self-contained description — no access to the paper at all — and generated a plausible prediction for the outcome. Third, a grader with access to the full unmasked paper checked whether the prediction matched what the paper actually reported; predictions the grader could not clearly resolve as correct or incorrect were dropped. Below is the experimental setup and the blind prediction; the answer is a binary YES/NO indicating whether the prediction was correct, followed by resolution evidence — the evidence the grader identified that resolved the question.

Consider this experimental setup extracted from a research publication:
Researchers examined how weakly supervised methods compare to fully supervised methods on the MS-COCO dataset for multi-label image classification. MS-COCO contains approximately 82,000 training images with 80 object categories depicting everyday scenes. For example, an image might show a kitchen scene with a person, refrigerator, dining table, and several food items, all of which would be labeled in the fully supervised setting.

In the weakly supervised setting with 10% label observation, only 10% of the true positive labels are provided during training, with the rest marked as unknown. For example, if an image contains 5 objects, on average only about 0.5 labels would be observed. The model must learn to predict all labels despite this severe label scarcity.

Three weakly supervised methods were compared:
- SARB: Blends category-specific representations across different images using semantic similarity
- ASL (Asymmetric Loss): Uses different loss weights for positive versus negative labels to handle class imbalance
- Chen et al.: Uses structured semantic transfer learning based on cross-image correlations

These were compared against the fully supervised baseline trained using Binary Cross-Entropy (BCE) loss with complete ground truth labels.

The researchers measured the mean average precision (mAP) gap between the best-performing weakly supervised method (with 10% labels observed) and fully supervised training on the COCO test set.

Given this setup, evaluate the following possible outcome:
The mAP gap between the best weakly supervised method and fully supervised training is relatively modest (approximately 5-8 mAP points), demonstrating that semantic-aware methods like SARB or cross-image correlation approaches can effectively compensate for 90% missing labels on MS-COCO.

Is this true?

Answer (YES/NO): YES